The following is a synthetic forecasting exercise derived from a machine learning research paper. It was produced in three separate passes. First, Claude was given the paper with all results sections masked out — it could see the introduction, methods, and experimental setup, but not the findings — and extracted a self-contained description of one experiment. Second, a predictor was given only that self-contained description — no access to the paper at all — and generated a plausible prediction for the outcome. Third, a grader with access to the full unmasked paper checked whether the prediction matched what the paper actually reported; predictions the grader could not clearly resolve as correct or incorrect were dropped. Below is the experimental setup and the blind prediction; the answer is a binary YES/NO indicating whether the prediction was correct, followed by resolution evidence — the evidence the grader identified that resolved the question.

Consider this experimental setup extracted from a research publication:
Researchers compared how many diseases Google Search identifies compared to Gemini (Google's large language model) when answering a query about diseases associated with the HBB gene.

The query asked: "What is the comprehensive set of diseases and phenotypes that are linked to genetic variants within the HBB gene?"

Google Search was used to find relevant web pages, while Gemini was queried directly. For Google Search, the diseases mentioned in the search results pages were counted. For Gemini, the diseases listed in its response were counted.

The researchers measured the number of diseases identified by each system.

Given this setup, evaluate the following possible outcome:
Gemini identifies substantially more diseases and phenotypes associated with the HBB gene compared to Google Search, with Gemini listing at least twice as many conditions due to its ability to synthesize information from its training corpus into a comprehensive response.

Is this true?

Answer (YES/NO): NO